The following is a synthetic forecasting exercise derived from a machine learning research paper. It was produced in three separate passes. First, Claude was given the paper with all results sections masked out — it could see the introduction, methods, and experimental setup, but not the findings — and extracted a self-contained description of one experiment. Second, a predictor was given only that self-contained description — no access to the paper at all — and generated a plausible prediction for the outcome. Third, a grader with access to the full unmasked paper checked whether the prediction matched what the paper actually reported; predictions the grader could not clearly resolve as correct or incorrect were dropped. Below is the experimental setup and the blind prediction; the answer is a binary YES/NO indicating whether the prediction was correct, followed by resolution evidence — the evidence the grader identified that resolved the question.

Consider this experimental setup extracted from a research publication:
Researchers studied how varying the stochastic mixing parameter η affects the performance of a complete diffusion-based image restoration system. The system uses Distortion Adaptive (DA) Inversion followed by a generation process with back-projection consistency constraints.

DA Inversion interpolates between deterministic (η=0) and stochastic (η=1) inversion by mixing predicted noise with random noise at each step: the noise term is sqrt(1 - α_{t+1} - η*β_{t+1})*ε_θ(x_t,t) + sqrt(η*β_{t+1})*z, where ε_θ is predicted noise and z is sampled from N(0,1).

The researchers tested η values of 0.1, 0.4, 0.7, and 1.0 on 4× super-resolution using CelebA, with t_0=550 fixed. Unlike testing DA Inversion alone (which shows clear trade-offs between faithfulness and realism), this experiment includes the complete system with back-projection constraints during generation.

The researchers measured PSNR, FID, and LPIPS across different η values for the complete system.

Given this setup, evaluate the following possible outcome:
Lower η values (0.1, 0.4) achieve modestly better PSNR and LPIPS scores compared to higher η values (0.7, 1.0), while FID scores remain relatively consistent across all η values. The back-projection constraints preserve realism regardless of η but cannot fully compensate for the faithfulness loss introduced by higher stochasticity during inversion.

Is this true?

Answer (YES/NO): NO